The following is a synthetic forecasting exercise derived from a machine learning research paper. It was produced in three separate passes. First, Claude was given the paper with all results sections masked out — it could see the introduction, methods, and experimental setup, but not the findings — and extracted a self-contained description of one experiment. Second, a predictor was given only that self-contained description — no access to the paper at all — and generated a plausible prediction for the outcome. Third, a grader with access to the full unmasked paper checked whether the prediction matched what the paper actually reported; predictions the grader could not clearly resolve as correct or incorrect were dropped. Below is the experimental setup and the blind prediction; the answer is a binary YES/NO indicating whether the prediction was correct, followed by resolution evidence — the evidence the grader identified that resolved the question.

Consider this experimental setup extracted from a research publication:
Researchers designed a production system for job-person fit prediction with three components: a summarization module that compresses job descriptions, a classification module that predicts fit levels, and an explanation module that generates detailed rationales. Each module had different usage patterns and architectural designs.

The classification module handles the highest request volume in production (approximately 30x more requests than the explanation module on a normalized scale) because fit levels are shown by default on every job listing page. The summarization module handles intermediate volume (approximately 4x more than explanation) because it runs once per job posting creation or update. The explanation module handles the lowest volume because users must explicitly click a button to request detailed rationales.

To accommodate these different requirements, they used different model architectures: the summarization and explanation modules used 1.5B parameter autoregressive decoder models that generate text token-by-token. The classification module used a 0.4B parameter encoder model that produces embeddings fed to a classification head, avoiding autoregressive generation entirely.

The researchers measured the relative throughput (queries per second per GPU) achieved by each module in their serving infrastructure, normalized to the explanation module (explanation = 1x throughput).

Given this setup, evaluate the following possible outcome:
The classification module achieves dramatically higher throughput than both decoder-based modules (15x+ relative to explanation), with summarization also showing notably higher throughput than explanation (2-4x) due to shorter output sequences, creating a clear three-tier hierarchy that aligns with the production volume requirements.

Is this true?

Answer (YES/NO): YES